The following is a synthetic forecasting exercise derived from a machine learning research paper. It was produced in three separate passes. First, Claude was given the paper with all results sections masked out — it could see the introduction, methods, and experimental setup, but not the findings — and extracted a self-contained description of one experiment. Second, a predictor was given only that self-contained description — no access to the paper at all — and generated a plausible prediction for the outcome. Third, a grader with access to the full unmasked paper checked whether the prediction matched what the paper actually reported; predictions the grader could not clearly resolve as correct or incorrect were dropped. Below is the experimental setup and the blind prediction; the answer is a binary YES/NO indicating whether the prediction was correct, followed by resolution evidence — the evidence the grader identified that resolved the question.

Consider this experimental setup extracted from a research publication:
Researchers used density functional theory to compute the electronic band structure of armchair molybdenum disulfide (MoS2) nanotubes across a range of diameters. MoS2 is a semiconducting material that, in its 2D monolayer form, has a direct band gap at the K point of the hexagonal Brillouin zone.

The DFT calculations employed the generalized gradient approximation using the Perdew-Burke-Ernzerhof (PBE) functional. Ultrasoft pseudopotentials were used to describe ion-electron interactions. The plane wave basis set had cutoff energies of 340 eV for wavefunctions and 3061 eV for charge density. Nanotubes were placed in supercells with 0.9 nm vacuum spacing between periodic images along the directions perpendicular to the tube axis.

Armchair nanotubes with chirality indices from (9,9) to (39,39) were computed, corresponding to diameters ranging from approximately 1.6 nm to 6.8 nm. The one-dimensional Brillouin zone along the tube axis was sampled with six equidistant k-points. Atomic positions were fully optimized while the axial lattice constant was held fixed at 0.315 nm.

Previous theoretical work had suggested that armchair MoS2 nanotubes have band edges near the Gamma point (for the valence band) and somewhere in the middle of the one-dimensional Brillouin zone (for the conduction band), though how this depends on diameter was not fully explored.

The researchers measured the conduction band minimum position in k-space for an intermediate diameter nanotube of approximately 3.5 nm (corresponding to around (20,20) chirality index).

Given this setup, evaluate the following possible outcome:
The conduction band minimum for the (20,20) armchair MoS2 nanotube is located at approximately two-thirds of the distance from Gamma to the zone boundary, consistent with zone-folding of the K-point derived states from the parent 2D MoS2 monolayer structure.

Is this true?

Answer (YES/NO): YES